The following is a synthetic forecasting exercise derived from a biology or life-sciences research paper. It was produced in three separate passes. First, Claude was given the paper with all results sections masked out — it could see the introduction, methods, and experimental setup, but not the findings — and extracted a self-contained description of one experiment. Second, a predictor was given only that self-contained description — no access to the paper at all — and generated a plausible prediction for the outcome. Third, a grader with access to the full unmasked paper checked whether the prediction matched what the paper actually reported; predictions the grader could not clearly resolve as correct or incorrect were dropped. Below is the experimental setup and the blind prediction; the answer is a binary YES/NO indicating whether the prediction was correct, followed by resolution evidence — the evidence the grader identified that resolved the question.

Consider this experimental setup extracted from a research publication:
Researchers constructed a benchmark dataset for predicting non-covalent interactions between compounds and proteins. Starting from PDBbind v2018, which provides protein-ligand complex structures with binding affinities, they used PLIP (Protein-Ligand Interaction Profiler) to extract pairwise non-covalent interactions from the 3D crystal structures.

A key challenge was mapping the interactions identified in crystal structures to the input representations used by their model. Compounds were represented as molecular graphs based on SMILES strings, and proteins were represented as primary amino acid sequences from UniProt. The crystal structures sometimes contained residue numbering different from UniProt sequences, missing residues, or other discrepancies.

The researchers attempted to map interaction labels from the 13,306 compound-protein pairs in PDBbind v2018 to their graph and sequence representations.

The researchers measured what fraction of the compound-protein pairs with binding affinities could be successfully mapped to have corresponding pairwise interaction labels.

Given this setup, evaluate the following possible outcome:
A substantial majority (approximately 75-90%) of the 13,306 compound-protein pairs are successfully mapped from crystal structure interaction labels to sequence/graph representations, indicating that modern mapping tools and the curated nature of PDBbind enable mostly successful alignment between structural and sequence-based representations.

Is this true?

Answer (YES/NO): NO